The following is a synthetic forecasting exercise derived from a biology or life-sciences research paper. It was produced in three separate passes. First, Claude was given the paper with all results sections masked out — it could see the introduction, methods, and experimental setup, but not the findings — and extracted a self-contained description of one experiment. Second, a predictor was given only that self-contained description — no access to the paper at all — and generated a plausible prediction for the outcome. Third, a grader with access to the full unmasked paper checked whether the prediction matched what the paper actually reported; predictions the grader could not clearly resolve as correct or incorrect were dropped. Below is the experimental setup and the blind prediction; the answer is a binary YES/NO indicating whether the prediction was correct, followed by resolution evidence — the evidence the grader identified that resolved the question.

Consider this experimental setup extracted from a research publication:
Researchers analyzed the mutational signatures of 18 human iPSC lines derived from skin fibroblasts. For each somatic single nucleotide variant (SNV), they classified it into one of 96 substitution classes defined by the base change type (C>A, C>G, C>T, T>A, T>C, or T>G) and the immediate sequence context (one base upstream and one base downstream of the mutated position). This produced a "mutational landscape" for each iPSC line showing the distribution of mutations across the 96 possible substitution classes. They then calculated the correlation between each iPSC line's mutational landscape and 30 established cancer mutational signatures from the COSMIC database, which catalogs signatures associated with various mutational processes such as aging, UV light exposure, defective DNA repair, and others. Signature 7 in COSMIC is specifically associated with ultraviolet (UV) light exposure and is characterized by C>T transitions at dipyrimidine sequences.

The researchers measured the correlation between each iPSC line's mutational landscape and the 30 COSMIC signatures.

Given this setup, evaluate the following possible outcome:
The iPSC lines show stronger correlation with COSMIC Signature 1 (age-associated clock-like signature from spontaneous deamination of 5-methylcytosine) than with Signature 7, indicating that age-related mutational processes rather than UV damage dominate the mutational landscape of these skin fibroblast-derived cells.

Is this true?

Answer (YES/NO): NO